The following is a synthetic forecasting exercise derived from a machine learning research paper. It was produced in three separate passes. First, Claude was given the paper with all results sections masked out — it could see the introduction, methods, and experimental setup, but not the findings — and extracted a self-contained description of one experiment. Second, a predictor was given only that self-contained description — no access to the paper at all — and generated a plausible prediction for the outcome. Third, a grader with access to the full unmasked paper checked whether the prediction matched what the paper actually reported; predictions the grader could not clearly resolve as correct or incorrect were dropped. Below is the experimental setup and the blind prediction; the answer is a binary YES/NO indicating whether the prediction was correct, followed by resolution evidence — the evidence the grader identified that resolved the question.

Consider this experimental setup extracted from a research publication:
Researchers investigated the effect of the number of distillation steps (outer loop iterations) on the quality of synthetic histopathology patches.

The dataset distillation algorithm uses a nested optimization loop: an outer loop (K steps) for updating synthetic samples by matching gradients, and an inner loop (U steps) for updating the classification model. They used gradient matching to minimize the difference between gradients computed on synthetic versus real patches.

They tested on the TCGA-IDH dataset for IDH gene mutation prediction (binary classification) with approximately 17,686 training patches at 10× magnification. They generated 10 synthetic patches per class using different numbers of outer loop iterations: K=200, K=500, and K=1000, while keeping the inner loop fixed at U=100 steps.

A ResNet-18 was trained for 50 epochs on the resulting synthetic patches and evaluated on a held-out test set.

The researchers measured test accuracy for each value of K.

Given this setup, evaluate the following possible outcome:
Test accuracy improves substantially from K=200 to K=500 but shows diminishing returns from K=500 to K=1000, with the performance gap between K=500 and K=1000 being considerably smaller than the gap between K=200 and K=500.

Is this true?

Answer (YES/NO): NO